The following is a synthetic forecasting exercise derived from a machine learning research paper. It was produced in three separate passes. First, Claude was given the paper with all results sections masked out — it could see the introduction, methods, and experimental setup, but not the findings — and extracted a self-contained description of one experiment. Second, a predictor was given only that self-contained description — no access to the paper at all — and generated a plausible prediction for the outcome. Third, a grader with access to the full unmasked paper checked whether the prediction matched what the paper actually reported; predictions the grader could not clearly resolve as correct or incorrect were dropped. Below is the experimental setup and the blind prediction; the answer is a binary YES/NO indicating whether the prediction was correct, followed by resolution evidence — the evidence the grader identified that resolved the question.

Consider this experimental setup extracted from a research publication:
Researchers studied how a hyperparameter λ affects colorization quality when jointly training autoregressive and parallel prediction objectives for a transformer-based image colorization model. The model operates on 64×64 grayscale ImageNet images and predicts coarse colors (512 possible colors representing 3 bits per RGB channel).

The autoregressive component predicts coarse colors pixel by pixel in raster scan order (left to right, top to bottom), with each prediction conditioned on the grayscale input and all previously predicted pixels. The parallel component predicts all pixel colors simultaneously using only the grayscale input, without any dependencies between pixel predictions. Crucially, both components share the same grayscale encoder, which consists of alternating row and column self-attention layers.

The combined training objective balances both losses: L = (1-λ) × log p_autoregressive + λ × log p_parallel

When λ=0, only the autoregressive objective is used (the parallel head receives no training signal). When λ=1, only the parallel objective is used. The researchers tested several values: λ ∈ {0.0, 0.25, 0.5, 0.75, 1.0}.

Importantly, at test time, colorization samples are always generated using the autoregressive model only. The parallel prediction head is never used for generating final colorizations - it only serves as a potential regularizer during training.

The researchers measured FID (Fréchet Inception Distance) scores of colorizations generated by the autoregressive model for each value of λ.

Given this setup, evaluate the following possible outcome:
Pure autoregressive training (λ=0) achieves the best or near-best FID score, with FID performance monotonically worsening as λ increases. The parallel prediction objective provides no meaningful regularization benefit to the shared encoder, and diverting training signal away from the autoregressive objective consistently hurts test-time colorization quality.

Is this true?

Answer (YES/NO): NO